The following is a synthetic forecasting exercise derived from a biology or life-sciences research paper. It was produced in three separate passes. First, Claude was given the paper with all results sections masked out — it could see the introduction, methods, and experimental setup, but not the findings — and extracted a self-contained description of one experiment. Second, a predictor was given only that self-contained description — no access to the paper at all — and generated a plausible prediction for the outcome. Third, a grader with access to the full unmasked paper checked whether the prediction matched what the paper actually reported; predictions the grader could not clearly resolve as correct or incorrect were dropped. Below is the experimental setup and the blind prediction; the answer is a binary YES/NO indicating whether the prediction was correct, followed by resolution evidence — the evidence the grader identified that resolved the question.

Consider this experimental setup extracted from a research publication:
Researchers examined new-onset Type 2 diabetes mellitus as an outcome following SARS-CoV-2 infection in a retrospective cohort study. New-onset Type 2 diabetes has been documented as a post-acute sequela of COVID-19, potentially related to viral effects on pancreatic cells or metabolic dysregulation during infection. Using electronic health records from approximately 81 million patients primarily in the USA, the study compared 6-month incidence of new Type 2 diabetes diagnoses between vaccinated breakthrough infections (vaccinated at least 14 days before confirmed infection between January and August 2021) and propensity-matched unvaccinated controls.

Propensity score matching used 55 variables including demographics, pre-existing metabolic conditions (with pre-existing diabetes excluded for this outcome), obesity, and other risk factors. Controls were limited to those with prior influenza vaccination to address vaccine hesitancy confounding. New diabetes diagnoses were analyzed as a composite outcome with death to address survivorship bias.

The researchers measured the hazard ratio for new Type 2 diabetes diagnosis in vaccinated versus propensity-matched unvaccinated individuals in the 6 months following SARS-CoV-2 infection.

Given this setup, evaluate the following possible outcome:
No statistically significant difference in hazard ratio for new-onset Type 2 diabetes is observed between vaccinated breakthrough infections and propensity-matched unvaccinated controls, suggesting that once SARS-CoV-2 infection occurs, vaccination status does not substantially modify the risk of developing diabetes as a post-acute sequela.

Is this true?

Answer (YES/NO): YES